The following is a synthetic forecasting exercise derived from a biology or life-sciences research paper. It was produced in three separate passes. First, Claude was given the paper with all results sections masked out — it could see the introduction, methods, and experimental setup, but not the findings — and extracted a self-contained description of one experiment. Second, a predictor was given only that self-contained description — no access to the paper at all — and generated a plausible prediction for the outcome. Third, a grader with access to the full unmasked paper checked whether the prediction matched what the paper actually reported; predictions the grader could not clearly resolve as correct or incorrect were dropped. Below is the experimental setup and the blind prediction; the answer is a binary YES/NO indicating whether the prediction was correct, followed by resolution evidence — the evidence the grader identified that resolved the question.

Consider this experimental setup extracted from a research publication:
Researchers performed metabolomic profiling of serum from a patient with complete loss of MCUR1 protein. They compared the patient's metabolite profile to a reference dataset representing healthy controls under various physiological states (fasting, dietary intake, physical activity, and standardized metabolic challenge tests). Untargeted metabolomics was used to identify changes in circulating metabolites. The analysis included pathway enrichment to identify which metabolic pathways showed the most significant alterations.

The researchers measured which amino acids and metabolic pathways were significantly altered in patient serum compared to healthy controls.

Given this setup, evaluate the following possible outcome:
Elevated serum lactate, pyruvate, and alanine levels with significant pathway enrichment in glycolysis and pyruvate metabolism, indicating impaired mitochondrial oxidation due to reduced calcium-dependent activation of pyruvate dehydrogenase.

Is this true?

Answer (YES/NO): NO